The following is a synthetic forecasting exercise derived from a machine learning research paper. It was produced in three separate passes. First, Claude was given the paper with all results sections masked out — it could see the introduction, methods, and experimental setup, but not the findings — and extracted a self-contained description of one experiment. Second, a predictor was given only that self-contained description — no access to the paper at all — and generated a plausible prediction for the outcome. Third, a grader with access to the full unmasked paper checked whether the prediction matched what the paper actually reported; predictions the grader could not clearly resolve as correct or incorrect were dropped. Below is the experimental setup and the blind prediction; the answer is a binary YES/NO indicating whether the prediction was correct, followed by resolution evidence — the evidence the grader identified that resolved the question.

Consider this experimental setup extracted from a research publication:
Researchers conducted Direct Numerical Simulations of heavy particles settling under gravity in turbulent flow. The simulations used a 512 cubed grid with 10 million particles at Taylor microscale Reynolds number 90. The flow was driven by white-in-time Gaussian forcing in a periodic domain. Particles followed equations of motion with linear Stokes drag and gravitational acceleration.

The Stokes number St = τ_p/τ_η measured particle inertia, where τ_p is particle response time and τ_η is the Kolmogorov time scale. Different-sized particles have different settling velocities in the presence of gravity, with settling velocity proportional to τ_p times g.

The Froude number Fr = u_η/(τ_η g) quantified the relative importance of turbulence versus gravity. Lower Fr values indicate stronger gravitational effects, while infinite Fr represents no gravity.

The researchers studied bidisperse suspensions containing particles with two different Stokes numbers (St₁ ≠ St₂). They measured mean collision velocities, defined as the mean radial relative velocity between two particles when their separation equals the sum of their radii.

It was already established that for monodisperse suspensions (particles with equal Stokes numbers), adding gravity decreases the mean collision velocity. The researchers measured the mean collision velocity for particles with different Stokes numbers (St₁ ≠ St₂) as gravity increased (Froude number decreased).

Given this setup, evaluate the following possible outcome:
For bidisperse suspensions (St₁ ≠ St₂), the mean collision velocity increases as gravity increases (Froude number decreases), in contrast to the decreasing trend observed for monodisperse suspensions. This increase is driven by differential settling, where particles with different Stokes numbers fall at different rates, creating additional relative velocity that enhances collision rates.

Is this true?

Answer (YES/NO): YES